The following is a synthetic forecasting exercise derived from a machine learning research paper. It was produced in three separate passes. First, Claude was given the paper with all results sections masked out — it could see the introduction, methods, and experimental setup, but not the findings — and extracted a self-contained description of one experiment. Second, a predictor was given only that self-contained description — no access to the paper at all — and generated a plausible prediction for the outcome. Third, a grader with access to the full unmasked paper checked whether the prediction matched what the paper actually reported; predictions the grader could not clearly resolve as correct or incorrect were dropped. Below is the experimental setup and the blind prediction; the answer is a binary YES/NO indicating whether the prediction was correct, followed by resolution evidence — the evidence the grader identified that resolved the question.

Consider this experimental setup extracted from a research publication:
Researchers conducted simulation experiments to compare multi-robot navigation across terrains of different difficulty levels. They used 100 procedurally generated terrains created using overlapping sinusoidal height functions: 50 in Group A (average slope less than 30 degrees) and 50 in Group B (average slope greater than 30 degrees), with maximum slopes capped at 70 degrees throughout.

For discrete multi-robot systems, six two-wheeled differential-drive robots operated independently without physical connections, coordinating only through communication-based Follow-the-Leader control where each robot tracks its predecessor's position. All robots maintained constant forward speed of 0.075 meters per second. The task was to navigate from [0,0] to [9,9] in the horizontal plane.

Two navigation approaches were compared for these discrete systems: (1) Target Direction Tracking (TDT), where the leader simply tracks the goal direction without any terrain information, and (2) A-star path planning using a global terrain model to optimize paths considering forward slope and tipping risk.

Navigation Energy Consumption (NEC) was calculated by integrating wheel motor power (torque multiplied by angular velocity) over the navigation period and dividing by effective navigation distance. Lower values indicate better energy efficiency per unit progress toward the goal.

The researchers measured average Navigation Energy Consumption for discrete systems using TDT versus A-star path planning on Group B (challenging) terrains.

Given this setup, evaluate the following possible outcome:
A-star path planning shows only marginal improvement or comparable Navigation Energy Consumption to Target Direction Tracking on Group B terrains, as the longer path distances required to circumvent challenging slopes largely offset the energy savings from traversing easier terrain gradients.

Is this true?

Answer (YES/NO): NO